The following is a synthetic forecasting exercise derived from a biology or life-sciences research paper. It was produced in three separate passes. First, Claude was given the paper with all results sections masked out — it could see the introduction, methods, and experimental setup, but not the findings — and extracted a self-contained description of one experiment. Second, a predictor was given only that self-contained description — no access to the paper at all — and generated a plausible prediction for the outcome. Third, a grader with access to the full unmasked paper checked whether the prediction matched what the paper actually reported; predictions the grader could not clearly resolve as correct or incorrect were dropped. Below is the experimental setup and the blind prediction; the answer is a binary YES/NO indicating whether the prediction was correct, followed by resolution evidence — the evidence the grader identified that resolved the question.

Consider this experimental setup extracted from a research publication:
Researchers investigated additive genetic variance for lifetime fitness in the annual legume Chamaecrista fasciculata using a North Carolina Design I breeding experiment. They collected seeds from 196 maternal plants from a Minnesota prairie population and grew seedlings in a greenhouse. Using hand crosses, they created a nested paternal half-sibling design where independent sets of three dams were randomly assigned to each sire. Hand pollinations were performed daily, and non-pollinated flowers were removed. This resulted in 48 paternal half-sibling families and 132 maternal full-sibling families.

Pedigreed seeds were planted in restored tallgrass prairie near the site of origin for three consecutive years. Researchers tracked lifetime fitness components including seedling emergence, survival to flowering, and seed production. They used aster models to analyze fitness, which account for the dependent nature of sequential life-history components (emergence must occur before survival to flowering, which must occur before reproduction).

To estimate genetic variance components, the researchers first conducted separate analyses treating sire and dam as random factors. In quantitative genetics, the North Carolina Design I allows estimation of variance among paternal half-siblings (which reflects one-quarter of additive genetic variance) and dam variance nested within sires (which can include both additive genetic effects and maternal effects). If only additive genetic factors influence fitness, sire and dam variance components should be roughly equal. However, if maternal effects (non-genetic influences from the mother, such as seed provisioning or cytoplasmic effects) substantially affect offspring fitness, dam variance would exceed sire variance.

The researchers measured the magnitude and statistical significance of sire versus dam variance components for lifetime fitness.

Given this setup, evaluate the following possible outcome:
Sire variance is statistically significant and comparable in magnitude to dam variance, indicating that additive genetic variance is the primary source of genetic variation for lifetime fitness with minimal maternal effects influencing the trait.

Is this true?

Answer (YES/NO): YES